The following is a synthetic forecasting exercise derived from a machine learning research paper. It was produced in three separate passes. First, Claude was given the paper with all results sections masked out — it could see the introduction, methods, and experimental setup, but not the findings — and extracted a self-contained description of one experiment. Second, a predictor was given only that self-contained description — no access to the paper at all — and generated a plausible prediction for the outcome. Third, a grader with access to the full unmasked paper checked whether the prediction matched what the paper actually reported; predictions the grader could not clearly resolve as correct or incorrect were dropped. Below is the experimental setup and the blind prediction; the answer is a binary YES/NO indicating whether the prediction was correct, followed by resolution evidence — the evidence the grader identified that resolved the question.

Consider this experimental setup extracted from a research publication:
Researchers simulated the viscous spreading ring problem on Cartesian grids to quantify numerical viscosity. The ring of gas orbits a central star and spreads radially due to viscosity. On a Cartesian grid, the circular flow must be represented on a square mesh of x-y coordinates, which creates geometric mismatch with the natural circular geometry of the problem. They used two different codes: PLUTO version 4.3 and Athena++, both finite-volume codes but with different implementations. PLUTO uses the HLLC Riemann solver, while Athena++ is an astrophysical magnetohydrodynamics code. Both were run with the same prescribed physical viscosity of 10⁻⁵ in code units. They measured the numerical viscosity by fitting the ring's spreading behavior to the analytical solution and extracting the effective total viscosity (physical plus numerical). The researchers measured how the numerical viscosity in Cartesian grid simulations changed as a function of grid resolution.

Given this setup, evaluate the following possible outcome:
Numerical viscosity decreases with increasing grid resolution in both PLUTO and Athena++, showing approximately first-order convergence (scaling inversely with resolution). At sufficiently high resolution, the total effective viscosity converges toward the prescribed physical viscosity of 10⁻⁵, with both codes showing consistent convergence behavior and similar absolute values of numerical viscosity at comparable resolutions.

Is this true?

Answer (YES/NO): NO